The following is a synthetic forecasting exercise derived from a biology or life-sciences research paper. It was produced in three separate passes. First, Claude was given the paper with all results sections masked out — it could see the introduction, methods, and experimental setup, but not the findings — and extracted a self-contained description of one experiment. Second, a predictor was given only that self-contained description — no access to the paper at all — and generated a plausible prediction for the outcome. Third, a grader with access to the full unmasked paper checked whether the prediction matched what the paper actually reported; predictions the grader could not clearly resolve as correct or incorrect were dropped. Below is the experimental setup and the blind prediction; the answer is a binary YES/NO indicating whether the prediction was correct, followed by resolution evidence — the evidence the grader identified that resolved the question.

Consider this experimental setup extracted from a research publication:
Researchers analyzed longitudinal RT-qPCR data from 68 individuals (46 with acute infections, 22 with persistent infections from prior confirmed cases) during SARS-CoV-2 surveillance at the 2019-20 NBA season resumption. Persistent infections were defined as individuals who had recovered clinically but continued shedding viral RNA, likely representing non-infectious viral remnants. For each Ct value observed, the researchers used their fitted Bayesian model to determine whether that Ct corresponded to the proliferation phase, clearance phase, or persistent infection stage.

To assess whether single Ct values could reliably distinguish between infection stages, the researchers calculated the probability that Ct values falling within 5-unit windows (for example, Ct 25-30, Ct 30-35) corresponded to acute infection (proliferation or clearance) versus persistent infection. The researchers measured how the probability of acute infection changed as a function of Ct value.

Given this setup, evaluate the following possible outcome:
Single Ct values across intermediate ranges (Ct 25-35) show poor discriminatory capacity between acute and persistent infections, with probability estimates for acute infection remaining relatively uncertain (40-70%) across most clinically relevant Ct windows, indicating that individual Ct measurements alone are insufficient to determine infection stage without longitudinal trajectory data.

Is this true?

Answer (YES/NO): NO